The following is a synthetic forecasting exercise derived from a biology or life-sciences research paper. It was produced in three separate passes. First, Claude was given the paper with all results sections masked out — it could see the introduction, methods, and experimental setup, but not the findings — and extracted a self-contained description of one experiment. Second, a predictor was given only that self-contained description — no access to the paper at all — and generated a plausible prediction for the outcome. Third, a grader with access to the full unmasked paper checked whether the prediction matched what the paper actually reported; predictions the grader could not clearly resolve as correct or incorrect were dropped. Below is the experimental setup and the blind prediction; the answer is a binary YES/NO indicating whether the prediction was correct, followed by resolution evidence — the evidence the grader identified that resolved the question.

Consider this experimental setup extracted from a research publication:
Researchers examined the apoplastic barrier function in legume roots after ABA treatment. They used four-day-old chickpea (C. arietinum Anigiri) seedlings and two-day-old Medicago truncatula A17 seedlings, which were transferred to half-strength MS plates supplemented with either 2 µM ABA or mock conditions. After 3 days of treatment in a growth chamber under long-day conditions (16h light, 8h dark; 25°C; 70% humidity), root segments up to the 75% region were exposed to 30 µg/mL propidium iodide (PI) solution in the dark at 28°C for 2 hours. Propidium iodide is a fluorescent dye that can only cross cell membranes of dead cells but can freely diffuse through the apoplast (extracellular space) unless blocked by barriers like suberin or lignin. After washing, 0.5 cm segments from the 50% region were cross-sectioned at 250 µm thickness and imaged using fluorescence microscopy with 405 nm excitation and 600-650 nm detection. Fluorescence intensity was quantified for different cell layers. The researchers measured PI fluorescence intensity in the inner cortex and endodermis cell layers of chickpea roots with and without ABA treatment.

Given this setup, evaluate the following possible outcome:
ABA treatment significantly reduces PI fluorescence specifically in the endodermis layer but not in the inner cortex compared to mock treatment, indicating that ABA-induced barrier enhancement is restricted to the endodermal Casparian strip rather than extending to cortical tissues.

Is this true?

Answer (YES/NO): NO